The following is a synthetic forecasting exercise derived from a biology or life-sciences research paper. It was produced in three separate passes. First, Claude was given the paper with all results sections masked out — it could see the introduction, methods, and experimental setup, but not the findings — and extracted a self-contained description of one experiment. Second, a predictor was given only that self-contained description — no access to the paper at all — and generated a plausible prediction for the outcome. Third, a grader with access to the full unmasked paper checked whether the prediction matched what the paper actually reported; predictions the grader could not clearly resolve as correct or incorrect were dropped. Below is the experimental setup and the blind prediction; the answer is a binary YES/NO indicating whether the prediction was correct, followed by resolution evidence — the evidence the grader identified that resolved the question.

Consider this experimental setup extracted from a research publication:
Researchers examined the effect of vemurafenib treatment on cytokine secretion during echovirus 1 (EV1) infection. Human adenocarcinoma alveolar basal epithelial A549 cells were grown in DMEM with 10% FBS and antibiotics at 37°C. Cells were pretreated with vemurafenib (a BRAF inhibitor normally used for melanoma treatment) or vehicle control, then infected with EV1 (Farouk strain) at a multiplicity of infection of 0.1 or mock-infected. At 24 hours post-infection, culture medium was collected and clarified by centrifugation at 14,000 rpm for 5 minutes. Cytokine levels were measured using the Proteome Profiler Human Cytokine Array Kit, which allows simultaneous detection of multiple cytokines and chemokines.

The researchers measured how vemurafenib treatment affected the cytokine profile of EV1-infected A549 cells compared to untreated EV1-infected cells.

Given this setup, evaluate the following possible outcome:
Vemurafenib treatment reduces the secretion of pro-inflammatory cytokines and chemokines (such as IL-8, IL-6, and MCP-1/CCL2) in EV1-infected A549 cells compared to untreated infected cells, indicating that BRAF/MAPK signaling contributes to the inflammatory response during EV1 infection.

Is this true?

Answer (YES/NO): NO